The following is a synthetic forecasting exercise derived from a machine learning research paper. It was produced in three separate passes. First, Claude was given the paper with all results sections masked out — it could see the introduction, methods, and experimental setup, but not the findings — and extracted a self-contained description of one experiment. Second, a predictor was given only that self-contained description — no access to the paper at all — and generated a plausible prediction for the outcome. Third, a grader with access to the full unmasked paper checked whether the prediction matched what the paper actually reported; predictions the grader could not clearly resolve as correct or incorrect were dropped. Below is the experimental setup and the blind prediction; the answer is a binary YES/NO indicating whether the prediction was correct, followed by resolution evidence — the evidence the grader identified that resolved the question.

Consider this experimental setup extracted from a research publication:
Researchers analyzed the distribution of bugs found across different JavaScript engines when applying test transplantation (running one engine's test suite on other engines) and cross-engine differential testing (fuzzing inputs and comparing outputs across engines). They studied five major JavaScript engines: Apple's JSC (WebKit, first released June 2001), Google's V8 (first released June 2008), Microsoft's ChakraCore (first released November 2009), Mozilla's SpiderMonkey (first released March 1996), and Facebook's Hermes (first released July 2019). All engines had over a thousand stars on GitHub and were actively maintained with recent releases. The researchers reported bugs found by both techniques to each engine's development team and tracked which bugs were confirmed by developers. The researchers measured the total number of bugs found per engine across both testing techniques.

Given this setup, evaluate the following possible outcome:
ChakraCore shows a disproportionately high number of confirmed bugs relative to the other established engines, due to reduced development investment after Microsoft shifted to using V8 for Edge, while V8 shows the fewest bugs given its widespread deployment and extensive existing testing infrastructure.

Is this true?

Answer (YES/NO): NO